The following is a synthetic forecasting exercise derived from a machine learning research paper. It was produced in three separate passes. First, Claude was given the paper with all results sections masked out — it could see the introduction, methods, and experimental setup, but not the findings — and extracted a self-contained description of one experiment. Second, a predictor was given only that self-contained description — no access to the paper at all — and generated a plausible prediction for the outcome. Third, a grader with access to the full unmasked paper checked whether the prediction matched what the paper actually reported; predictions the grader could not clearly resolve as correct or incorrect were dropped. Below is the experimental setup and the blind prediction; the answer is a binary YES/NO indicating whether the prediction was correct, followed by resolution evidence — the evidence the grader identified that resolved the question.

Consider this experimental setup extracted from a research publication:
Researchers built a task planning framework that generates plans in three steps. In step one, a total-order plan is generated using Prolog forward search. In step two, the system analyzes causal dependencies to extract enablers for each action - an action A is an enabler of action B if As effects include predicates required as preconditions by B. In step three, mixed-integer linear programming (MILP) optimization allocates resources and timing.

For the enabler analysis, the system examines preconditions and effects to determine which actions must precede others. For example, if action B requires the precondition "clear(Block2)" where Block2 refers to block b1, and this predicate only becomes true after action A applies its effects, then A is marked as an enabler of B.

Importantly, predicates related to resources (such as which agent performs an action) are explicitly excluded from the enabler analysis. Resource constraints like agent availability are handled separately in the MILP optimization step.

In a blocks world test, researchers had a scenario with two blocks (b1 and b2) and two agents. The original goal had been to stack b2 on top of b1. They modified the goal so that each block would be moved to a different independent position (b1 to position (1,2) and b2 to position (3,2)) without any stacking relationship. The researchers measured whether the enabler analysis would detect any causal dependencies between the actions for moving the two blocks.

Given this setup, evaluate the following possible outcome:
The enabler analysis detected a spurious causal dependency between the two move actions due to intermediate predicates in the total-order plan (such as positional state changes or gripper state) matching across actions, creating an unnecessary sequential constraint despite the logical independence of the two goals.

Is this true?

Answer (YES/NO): NO